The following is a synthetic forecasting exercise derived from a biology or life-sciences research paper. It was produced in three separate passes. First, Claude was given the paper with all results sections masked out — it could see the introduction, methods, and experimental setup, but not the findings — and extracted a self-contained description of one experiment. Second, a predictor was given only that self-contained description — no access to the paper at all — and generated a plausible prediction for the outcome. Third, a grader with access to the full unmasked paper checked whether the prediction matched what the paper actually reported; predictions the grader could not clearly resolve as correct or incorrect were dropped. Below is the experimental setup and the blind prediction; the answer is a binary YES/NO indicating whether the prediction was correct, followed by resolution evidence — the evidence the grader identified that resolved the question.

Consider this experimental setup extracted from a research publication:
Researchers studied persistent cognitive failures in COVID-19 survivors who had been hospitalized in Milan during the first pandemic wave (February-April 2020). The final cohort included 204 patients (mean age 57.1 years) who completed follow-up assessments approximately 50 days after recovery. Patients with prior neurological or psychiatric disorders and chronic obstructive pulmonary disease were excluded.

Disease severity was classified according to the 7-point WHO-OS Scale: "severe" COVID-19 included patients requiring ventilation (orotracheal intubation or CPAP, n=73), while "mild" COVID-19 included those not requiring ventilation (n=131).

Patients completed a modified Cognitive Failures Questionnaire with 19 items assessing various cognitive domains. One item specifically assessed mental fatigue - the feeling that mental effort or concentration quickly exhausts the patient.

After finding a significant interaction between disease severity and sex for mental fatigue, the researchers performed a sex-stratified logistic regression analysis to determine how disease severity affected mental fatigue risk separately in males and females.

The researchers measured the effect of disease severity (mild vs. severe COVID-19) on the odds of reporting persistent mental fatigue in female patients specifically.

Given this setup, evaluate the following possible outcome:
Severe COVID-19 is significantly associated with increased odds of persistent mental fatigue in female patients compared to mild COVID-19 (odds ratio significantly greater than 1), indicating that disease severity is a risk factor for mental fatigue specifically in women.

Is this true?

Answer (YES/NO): NO